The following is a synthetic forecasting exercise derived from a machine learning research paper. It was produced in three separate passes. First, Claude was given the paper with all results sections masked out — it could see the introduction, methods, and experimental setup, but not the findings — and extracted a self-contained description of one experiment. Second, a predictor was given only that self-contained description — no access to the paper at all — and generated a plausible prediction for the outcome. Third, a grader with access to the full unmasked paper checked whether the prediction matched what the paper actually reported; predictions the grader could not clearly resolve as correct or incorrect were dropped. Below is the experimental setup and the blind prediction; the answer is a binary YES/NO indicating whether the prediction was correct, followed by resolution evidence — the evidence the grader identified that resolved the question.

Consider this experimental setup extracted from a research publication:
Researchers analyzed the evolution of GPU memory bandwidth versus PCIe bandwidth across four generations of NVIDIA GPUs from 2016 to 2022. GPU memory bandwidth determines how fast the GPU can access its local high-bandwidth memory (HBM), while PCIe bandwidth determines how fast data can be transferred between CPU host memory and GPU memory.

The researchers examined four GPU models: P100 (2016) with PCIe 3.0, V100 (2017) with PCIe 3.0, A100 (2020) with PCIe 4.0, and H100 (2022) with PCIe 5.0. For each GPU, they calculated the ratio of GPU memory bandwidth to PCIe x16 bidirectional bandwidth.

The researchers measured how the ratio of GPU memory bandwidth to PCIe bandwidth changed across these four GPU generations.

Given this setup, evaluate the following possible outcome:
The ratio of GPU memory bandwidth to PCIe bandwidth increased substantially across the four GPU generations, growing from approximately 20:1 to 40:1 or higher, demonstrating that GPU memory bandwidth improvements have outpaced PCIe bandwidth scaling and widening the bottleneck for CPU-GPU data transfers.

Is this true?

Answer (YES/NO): NO